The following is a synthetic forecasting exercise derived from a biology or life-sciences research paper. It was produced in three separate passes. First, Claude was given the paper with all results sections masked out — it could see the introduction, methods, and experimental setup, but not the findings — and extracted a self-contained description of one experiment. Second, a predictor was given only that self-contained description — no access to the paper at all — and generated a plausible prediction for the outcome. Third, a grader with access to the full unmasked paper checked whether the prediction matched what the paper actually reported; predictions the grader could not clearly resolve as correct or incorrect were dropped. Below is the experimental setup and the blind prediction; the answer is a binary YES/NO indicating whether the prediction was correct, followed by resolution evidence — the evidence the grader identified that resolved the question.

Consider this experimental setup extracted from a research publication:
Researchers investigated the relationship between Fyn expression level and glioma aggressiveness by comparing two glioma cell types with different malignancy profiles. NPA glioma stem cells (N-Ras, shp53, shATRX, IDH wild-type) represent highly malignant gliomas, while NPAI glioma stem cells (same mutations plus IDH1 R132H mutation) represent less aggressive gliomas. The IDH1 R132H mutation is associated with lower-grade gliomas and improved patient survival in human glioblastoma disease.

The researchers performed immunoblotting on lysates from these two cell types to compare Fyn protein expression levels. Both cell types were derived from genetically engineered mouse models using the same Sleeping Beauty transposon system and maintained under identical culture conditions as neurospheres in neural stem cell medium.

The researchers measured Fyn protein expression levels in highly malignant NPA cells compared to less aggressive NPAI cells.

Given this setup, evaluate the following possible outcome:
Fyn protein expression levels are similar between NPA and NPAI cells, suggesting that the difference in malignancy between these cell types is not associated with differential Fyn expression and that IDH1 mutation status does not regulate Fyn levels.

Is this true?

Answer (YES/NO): NO